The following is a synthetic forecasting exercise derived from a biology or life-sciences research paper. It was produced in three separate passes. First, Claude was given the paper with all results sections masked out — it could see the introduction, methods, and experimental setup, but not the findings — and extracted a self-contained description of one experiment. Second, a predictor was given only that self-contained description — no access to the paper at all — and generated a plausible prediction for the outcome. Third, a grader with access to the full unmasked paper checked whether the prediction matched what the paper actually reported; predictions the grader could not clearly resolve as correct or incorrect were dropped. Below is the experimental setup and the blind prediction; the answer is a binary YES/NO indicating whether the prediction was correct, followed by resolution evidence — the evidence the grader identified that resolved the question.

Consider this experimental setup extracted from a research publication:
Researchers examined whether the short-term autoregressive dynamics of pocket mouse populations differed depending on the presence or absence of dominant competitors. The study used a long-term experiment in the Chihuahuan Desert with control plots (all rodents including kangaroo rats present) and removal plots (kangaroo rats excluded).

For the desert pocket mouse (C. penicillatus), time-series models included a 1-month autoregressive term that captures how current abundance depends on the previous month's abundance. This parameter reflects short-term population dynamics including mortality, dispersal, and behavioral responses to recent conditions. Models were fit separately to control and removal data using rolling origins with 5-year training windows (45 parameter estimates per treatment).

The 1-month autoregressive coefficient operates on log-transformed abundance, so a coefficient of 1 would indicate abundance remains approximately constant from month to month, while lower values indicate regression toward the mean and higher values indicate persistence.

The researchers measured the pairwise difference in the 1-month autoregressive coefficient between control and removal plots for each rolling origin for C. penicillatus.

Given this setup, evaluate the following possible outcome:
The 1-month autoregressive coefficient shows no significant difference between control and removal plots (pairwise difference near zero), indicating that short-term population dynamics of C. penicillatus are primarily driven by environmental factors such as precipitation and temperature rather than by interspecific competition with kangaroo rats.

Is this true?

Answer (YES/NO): NO